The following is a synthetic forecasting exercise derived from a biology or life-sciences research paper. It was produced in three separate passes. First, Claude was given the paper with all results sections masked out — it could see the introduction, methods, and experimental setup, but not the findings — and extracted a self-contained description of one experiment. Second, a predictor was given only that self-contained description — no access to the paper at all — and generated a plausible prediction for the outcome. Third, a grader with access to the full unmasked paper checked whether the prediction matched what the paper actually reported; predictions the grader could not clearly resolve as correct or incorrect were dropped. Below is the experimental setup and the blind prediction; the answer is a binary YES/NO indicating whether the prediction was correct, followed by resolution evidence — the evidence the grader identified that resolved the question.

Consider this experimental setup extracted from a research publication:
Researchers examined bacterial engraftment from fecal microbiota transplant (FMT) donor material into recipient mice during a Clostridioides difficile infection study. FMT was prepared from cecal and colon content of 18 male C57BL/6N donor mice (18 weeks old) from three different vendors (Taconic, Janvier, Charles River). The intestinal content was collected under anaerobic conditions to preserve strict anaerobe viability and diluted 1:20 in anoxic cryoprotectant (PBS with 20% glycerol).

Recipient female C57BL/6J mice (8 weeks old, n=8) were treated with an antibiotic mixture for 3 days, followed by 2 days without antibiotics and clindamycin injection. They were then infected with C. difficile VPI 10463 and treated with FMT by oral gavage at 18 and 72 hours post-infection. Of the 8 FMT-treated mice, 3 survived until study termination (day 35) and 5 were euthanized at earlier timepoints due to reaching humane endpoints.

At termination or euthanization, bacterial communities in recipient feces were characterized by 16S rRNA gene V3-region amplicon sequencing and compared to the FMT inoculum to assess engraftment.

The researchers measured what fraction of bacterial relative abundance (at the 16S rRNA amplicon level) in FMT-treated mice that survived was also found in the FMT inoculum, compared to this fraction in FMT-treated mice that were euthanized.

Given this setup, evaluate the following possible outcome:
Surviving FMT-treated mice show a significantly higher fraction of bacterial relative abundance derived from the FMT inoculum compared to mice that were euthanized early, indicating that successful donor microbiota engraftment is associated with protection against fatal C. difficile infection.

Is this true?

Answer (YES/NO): YES